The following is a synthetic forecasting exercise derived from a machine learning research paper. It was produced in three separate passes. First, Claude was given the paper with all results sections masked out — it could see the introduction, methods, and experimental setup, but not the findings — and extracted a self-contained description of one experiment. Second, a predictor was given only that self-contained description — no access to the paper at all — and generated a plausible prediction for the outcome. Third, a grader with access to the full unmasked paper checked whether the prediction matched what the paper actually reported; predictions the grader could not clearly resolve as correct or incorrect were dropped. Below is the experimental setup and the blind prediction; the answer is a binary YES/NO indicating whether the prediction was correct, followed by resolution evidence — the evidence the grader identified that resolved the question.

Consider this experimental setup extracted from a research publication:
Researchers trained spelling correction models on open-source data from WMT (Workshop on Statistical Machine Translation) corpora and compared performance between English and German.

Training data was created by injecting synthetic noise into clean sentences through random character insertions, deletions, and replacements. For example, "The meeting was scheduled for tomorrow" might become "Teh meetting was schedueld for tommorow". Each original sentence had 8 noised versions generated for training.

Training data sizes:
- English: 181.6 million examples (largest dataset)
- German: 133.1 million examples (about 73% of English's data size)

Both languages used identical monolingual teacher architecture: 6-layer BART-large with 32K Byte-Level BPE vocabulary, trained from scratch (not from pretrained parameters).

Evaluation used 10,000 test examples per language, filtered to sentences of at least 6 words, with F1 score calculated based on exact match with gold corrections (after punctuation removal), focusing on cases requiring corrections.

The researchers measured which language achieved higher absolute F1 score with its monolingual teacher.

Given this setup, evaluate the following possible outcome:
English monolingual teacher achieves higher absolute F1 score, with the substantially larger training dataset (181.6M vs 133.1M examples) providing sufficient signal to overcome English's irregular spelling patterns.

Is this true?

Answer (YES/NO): NO